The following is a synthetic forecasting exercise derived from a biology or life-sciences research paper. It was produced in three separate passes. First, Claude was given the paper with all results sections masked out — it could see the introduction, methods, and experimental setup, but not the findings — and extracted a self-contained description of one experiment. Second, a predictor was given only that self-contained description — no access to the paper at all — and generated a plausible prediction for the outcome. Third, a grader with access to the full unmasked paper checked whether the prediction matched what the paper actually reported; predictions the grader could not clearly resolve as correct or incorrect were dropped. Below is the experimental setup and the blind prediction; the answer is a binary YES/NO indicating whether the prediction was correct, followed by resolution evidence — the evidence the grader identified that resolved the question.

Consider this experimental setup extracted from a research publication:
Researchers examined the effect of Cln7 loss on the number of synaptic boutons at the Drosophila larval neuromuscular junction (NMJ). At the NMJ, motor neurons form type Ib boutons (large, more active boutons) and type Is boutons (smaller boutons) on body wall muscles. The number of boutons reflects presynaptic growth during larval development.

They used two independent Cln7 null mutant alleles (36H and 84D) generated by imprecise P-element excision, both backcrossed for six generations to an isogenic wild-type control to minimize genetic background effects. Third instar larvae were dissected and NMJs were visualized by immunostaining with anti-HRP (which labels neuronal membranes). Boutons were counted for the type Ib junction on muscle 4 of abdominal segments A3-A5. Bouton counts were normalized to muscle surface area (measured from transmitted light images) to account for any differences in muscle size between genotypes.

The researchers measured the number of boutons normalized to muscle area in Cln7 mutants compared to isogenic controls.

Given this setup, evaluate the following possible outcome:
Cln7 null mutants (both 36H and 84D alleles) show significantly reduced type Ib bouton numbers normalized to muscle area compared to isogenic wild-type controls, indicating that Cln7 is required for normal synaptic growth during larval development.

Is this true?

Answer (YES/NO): YES